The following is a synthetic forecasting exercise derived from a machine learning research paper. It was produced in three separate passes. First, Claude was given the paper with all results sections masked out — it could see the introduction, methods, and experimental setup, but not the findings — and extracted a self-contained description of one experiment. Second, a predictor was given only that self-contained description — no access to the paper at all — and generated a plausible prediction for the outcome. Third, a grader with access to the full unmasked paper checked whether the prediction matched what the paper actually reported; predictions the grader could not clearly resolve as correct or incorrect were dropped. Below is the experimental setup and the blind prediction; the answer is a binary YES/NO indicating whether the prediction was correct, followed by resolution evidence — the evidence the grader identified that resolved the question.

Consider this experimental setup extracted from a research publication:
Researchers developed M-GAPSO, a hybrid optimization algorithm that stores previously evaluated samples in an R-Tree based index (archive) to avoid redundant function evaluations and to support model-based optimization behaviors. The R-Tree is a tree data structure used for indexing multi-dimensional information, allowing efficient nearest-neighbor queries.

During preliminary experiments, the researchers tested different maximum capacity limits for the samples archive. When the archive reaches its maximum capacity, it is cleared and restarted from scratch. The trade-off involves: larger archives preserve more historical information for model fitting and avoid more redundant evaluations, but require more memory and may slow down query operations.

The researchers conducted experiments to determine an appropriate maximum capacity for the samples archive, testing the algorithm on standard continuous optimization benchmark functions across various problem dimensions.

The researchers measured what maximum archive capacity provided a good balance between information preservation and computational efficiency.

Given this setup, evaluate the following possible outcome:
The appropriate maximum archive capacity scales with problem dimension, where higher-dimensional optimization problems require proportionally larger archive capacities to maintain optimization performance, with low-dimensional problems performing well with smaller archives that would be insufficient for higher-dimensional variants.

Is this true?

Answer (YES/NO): NO